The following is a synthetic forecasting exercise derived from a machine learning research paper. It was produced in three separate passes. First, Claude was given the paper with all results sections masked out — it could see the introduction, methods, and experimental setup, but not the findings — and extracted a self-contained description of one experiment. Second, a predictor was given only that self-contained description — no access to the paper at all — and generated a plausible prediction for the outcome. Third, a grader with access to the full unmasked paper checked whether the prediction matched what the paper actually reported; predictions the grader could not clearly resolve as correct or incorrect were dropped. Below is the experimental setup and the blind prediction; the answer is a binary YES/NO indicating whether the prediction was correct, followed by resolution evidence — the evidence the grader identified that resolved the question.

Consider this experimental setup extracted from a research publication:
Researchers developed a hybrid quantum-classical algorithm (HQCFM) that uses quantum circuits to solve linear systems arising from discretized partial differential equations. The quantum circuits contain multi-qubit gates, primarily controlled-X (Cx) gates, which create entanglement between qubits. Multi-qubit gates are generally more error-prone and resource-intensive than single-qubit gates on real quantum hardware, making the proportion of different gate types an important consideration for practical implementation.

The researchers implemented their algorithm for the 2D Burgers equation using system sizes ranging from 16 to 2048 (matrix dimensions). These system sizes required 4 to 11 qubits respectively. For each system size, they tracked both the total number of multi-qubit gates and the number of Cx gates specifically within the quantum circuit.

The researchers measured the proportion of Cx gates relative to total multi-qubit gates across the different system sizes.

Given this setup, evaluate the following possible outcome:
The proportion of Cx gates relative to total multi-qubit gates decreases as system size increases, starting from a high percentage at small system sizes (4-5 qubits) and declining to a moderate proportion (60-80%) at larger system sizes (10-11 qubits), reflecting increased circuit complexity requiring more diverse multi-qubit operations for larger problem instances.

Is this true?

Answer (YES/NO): NO